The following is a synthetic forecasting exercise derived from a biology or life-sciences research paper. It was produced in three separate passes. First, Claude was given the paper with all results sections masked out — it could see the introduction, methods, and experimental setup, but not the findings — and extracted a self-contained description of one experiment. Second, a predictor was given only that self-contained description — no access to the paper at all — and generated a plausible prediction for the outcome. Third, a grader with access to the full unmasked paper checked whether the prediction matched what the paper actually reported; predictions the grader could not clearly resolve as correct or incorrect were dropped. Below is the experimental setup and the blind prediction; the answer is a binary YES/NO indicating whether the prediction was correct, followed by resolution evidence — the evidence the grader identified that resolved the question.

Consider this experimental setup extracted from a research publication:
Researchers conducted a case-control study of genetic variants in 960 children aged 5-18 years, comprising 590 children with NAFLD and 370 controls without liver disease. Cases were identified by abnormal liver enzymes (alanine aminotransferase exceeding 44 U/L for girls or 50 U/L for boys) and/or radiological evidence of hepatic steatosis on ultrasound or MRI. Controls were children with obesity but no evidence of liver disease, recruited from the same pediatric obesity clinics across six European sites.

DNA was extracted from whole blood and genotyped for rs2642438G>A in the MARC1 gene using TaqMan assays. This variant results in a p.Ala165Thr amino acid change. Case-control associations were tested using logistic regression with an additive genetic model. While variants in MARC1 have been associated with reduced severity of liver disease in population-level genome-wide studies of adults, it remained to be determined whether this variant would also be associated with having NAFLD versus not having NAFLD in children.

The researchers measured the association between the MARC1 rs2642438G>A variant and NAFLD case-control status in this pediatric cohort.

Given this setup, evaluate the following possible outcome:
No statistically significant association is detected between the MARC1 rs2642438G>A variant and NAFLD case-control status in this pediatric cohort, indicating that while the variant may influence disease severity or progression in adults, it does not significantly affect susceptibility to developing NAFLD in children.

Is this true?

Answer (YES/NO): YES